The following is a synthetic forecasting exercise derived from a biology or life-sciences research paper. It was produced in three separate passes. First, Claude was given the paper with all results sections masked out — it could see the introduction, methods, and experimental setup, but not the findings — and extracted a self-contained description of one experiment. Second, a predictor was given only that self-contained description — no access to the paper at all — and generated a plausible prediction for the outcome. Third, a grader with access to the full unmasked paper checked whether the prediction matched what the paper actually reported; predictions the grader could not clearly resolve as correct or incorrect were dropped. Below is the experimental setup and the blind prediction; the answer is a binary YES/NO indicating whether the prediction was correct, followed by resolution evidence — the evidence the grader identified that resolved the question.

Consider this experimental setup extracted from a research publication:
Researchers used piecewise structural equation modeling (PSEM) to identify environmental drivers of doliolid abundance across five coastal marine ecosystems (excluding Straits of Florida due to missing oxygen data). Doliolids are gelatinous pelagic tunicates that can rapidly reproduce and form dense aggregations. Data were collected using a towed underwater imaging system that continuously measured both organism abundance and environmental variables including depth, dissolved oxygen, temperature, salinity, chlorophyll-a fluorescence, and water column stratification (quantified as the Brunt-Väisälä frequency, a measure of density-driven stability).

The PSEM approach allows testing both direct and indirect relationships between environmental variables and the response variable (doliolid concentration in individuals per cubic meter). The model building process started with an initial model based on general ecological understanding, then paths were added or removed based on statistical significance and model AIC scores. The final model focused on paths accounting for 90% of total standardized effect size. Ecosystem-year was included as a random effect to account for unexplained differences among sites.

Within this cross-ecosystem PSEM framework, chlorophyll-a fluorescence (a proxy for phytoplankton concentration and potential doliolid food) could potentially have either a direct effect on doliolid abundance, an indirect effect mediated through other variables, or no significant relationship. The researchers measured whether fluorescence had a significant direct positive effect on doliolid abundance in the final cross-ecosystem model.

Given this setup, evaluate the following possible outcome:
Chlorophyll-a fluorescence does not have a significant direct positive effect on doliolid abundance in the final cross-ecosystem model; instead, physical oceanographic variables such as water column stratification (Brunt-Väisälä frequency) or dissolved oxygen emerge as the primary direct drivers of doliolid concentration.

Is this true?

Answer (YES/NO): NO